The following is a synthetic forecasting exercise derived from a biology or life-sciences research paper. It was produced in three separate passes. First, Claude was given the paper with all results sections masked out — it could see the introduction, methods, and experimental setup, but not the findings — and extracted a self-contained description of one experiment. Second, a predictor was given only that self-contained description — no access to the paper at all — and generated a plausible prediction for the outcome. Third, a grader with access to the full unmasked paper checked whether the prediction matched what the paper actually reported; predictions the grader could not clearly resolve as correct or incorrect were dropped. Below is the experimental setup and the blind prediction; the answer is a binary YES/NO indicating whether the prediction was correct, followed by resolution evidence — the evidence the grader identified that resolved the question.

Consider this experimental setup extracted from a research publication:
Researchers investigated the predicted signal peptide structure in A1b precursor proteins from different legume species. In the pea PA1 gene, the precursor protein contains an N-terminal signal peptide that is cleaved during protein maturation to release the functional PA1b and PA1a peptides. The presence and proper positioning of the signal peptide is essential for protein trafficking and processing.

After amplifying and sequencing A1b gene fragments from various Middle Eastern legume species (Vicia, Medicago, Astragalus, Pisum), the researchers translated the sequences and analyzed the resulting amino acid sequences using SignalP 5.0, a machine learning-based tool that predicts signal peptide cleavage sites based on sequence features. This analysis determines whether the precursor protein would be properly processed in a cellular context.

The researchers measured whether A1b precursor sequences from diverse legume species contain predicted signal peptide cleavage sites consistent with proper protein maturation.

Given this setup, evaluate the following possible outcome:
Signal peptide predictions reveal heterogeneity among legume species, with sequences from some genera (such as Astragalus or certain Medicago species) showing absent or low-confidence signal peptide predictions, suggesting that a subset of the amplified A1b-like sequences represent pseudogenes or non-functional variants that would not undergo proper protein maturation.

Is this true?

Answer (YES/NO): NO